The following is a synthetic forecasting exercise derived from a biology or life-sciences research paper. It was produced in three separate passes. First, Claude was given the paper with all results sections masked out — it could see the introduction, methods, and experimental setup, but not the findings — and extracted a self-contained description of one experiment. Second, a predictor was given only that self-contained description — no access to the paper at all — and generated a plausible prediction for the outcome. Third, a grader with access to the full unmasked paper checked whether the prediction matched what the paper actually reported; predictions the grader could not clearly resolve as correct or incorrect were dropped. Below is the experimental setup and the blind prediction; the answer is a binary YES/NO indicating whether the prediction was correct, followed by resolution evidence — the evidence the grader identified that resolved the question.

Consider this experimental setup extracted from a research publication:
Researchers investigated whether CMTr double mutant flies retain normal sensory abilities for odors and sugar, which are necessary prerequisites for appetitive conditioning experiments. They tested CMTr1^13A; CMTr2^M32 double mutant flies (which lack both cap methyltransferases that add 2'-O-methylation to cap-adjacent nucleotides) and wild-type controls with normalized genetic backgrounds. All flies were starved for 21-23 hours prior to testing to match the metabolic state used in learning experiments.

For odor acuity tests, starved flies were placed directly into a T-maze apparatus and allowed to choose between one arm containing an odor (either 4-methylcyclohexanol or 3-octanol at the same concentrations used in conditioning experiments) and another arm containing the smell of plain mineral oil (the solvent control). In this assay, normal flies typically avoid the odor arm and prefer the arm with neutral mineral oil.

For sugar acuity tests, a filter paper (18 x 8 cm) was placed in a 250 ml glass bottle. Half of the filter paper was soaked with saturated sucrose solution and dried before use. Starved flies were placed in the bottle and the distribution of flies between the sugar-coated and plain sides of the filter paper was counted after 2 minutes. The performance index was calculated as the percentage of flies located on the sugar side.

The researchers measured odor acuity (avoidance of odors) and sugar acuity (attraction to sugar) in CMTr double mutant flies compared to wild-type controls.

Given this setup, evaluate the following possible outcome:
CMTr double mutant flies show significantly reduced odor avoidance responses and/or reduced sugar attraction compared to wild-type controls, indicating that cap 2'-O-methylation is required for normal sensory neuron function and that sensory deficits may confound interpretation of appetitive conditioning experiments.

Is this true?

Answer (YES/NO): NO